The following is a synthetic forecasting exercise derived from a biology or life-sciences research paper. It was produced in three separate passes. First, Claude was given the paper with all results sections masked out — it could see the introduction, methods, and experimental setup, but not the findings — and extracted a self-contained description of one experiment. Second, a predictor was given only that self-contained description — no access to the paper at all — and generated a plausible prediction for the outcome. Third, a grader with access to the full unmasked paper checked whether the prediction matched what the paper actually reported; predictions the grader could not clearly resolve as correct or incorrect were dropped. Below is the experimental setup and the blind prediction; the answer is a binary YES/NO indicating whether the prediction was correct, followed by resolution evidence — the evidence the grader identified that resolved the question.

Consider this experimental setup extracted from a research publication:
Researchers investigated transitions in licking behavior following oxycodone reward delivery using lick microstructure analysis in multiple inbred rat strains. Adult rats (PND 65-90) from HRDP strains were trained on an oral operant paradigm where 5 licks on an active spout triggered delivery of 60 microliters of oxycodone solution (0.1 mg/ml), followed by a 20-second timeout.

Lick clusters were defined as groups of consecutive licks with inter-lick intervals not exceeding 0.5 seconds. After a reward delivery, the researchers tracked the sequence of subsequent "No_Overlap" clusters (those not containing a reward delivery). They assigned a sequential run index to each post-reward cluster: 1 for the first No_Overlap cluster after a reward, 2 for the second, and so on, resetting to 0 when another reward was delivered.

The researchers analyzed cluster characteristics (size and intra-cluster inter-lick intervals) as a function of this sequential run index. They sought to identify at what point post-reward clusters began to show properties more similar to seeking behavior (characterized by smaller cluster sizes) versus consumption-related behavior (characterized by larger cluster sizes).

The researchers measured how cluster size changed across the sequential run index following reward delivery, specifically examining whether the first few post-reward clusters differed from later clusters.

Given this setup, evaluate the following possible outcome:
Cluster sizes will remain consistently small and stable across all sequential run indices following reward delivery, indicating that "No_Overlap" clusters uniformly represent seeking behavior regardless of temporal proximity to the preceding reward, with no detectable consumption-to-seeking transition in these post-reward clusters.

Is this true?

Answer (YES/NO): NO